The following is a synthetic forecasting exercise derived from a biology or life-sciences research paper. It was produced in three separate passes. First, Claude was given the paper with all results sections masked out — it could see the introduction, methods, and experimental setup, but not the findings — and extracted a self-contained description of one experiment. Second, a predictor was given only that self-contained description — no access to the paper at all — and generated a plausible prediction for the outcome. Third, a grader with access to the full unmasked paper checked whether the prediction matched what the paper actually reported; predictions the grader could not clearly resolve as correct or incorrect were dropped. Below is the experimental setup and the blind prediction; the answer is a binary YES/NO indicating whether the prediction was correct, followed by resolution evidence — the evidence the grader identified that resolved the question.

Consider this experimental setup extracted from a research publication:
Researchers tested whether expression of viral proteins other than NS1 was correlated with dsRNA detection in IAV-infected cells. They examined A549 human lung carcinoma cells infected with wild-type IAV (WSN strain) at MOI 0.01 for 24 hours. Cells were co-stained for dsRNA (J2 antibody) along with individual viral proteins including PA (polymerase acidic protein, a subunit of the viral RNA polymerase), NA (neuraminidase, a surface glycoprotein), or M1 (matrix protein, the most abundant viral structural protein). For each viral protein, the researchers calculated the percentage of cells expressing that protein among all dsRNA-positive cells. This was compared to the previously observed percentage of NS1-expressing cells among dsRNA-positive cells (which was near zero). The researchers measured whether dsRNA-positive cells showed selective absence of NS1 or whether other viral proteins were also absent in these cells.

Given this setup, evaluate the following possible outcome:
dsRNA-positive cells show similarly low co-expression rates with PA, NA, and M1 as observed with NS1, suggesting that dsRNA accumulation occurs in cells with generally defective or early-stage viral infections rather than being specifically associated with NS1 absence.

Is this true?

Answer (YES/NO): NO